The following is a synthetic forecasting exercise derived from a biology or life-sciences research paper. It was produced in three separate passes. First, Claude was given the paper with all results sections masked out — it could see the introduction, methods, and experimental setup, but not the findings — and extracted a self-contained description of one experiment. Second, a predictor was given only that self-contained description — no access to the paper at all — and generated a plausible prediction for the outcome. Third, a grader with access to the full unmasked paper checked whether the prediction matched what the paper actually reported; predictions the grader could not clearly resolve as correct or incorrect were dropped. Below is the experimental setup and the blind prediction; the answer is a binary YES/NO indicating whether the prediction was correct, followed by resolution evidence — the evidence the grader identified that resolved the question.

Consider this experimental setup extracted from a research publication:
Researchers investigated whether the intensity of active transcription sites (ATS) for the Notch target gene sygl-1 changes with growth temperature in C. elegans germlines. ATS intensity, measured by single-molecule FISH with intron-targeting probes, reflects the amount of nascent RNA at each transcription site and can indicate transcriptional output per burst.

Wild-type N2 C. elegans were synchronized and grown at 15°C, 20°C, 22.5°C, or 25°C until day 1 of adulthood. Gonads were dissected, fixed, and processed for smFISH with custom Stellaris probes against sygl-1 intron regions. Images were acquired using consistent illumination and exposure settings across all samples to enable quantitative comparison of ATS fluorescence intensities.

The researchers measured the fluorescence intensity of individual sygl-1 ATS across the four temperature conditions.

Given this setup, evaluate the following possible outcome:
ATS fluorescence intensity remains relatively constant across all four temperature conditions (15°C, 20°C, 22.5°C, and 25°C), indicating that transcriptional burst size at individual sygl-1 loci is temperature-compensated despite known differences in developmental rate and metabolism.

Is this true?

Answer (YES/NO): NO